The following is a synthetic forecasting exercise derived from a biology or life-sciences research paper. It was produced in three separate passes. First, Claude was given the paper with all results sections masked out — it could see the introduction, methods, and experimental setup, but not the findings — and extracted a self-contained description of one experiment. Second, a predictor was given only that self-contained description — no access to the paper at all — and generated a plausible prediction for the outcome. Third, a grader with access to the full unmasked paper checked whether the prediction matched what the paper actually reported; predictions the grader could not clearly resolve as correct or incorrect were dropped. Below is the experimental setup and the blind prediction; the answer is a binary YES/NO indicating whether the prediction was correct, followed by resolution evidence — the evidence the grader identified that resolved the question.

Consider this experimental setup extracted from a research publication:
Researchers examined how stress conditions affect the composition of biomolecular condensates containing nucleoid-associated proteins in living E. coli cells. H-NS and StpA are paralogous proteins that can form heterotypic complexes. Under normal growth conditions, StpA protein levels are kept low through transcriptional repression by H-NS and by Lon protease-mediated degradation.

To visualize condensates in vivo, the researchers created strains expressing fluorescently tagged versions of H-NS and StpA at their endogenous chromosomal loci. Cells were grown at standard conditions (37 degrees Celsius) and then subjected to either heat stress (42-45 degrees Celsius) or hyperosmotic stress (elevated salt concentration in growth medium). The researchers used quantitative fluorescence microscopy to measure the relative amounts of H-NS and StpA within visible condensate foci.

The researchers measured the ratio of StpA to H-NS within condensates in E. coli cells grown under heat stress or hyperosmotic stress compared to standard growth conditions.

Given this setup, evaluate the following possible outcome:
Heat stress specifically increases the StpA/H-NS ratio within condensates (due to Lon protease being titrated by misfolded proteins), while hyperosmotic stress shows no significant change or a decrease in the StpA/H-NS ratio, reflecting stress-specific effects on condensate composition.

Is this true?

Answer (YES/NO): NO